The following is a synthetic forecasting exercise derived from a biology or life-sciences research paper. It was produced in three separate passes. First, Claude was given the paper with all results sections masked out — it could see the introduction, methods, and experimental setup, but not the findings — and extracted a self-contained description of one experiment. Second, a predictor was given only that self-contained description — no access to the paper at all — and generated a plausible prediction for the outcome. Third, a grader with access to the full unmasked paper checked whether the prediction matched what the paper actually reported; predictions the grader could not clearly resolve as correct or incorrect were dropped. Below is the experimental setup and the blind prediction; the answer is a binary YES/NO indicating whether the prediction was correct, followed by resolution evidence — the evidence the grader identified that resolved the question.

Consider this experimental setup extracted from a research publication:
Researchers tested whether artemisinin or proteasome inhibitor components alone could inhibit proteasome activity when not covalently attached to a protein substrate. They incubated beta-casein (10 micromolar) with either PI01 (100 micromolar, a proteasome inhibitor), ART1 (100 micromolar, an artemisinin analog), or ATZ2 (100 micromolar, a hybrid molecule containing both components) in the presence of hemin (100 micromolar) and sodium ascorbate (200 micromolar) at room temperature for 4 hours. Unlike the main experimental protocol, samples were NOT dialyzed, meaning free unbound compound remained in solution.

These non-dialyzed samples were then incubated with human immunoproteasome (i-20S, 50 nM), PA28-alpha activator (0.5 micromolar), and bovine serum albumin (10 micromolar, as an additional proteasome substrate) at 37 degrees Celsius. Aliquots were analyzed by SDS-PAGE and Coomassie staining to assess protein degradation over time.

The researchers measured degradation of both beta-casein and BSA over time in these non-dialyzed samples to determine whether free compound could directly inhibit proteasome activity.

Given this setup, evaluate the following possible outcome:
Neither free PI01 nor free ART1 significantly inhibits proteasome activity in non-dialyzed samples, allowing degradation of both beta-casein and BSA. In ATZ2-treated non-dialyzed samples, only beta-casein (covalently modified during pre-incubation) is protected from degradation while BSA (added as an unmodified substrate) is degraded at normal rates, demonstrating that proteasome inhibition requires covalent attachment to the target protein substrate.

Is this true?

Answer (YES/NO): NO